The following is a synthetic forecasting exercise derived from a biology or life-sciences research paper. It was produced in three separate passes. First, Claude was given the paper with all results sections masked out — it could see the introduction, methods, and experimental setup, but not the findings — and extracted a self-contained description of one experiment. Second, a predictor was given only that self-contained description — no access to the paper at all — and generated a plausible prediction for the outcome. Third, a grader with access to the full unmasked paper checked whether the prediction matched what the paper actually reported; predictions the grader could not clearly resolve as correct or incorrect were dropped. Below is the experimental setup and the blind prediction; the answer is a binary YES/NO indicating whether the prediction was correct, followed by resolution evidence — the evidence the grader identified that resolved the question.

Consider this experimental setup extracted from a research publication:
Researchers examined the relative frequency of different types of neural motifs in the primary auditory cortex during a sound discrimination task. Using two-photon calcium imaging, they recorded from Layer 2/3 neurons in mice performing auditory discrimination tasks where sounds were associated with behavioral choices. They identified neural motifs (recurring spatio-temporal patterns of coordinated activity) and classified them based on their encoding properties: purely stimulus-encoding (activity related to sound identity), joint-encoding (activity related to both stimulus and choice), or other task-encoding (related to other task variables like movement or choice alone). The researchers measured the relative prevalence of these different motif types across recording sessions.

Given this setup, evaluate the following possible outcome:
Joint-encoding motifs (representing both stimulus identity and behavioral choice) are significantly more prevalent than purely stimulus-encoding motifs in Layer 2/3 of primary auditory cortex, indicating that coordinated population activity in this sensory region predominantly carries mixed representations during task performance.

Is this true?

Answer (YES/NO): NO